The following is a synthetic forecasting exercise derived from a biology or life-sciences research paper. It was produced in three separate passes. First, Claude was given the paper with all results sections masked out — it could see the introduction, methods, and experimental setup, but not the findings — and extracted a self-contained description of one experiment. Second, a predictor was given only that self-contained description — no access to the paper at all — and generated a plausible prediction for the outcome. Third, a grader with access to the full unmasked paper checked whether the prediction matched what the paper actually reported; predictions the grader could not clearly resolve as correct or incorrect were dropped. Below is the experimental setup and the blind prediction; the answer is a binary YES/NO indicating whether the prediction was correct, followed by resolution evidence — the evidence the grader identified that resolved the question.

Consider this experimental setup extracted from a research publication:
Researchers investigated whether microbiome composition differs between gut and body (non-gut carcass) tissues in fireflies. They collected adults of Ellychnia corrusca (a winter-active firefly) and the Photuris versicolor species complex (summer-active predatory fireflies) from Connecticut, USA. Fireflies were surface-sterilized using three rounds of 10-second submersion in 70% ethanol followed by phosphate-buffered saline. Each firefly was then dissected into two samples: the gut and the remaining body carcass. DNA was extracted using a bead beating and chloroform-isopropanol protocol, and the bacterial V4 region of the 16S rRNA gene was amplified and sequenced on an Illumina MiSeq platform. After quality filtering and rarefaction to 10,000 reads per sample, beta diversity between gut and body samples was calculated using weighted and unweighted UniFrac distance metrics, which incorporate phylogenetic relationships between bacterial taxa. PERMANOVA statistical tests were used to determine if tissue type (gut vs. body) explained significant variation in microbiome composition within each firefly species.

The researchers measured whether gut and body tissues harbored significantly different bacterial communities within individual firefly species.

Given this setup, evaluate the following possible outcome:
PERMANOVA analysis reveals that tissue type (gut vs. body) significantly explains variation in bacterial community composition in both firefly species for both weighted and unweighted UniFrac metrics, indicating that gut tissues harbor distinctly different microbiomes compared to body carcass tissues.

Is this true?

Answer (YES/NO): NO